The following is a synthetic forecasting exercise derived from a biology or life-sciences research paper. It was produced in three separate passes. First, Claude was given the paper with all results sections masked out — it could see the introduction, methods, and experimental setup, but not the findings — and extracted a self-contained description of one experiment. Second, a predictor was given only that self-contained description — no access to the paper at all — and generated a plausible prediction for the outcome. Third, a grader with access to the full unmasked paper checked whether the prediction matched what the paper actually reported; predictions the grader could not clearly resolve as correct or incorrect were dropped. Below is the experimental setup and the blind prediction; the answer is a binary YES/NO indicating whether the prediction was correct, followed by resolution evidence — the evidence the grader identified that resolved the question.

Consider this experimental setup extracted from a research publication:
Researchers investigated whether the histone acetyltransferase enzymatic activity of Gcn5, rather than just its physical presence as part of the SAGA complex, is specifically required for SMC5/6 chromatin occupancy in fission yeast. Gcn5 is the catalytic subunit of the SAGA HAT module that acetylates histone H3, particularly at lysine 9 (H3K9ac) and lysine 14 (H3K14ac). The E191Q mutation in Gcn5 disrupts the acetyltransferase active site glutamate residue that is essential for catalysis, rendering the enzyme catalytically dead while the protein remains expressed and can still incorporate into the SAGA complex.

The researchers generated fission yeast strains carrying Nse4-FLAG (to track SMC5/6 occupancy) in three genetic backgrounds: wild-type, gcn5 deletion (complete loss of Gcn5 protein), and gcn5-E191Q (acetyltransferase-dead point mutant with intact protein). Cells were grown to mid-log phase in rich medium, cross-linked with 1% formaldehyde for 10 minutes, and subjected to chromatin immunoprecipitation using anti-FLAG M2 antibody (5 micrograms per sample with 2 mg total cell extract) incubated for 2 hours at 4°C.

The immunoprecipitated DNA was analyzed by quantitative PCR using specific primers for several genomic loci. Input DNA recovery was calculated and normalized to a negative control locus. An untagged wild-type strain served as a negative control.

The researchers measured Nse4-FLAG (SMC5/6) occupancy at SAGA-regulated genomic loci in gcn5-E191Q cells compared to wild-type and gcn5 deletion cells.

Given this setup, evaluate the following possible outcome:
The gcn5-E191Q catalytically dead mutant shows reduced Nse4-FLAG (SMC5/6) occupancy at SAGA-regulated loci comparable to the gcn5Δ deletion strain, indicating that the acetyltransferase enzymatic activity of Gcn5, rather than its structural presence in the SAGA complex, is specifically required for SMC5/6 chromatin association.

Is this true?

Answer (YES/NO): YES